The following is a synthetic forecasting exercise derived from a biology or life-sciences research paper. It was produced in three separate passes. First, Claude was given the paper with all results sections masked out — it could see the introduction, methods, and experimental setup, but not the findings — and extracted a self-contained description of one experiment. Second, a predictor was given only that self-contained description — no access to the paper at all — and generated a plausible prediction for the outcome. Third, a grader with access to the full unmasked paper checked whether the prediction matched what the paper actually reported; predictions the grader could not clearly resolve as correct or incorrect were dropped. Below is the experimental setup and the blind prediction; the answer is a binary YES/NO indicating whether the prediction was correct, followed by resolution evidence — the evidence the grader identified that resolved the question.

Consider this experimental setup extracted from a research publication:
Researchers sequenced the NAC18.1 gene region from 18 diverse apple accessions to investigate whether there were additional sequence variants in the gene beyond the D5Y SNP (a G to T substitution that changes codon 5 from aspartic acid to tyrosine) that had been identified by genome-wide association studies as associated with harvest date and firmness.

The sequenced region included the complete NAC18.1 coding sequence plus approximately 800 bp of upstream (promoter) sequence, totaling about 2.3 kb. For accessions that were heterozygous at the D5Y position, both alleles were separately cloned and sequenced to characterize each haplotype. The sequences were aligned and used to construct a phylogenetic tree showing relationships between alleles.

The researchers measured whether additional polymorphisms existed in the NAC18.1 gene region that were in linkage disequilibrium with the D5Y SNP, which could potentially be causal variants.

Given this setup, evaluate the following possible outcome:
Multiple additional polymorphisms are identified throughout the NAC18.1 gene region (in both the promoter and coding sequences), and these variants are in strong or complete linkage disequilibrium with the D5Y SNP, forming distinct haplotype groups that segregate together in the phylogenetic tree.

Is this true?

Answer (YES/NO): YES